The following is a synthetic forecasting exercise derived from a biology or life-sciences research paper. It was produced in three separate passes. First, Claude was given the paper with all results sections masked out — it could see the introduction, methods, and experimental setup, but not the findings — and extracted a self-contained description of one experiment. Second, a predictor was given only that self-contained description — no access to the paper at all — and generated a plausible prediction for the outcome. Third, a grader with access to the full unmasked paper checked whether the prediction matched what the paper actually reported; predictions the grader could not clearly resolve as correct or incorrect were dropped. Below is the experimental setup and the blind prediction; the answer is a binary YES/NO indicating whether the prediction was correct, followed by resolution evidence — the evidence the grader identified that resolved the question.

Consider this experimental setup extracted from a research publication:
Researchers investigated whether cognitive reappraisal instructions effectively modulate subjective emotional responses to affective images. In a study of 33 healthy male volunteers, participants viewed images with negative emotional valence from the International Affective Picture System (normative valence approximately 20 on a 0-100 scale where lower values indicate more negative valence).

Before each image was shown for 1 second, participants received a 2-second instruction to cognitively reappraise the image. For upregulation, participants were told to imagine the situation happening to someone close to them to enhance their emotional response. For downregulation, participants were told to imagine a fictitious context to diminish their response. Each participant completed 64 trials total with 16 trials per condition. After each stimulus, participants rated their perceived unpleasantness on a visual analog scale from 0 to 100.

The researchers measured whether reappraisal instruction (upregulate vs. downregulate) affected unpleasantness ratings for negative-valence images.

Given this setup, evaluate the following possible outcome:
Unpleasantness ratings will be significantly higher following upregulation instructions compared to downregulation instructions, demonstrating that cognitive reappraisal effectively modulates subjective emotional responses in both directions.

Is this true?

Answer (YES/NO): YES